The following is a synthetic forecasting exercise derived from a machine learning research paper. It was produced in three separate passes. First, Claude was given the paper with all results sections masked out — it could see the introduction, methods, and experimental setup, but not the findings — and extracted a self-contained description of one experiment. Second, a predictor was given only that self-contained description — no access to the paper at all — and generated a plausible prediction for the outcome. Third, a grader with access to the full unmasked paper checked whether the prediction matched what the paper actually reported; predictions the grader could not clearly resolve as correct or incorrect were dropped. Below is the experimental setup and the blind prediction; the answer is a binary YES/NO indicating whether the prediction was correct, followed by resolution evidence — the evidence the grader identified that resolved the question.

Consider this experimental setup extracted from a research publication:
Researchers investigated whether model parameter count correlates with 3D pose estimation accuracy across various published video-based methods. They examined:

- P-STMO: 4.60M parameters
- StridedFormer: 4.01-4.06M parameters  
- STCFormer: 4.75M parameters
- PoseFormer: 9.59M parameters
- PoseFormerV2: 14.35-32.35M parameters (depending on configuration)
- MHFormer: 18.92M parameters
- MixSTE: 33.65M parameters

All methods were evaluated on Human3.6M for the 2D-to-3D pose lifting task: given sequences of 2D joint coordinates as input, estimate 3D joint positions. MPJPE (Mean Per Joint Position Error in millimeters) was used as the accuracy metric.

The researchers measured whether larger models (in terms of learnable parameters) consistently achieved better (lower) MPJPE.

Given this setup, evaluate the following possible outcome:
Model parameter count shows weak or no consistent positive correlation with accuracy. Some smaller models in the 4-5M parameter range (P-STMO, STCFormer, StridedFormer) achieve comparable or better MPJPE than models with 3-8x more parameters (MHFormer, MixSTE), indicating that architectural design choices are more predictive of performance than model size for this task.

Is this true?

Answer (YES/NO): YES